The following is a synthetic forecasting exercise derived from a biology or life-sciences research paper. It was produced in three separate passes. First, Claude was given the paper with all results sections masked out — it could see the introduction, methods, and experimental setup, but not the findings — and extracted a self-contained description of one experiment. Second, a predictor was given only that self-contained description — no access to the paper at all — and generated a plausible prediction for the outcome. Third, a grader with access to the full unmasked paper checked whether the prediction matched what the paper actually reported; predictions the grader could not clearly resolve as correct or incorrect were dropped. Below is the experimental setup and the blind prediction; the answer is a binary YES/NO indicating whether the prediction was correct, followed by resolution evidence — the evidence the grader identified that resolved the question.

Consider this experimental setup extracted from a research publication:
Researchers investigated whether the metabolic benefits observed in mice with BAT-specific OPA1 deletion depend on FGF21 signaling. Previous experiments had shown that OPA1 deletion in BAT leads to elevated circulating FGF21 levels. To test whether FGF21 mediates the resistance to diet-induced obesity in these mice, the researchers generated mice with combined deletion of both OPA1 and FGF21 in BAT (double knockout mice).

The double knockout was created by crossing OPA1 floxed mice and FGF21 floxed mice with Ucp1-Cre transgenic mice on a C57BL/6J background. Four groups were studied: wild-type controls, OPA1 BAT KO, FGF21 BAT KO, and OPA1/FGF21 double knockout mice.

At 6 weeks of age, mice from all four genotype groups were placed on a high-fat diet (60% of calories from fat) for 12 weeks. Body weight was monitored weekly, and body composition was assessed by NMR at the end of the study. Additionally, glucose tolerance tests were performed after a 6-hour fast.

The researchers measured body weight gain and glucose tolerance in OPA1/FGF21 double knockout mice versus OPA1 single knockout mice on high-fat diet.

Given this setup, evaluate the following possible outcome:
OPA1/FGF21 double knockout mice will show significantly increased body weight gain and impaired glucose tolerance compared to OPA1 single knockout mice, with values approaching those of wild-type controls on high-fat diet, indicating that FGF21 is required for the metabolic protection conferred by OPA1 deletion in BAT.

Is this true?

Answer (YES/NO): NO